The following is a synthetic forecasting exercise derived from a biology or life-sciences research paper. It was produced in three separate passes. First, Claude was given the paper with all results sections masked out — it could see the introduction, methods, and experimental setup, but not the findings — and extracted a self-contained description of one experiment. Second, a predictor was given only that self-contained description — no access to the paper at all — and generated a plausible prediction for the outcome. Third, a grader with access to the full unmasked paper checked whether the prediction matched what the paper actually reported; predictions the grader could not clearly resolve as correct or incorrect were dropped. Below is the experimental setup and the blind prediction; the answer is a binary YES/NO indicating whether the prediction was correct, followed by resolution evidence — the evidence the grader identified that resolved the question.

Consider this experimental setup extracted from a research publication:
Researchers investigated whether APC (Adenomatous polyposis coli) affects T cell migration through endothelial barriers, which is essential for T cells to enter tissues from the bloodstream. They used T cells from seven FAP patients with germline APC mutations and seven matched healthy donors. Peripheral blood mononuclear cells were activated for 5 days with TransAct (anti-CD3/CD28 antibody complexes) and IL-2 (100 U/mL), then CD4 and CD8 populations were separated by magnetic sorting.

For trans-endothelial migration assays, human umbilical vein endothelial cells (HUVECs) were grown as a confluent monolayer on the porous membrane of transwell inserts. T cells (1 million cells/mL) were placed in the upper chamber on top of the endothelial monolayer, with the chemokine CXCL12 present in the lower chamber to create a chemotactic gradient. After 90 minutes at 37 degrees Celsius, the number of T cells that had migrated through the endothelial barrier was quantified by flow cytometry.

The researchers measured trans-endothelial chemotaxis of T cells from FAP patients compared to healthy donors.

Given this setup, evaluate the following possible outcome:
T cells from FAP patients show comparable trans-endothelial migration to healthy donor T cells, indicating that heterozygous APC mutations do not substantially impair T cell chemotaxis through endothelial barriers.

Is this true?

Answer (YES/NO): NO